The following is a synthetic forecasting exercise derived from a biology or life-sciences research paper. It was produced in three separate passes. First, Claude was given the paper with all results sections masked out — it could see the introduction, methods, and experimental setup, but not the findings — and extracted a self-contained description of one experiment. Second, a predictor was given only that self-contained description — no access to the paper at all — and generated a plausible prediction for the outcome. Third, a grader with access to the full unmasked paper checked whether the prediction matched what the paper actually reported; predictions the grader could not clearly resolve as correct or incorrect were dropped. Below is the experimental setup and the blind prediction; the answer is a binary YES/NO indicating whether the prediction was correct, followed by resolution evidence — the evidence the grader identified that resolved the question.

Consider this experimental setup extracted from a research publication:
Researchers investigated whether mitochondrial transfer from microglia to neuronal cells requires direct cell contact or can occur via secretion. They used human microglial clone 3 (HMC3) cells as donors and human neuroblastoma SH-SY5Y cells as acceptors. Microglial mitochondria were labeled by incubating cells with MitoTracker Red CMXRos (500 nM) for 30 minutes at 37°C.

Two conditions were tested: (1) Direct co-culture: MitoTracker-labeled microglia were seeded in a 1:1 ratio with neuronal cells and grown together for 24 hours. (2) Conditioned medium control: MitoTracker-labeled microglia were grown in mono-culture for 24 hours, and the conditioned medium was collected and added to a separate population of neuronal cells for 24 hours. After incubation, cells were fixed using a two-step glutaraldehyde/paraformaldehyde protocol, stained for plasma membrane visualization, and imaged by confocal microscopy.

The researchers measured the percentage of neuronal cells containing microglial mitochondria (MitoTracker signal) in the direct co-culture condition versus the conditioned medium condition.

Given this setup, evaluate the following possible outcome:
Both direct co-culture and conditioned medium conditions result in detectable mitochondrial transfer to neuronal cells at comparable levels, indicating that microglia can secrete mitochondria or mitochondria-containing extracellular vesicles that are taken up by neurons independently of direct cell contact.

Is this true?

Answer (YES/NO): NO